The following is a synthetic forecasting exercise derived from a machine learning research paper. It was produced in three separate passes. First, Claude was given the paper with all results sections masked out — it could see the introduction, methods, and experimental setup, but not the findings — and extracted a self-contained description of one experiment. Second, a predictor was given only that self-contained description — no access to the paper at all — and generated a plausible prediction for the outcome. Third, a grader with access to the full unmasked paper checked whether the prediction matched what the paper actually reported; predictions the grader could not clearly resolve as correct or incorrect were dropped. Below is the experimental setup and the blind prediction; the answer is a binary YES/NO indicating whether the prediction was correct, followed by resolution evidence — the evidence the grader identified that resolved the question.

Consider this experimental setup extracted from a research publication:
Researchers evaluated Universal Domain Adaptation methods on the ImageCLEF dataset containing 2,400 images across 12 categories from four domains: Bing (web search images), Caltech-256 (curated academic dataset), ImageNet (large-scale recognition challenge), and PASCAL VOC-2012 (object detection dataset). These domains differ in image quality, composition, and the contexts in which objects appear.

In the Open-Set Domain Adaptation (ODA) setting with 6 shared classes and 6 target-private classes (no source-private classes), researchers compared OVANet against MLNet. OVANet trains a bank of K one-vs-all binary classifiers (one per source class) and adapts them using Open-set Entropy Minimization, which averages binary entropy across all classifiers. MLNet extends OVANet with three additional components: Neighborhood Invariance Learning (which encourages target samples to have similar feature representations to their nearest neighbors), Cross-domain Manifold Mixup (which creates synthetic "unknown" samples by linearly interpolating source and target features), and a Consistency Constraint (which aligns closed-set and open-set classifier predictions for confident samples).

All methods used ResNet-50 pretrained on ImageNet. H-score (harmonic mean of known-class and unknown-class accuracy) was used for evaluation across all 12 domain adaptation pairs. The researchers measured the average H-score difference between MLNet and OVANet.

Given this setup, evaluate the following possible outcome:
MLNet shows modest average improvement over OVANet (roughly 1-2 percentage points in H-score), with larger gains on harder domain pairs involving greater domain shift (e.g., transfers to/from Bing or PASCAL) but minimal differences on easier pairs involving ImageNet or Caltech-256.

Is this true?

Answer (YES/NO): NO